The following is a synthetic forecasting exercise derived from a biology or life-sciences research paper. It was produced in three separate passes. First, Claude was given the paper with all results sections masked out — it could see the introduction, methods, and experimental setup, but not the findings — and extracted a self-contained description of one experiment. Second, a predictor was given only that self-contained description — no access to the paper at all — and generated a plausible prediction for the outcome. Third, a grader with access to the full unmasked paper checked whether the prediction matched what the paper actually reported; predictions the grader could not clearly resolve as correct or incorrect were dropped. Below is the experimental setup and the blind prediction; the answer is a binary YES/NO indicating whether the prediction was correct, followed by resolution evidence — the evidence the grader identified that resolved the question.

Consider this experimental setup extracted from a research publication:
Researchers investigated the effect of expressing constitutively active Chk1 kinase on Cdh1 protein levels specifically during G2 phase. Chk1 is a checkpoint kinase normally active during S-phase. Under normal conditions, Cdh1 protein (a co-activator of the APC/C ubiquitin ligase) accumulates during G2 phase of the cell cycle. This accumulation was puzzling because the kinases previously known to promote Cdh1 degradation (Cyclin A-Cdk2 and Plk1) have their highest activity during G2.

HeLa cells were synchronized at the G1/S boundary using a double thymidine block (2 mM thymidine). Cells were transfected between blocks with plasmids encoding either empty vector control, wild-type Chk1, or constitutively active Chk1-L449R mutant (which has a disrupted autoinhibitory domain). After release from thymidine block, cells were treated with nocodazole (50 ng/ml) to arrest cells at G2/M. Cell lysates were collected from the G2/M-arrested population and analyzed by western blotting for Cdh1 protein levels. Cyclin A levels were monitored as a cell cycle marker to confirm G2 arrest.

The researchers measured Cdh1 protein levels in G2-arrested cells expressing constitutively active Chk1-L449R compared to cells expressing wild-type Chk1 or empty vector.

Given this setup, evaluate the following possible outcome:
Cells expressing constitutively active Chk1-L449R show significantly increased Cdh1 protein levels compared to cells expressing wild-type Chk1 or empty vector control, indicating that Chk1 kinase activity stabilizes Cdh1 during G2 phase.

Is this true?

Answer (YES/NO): NO